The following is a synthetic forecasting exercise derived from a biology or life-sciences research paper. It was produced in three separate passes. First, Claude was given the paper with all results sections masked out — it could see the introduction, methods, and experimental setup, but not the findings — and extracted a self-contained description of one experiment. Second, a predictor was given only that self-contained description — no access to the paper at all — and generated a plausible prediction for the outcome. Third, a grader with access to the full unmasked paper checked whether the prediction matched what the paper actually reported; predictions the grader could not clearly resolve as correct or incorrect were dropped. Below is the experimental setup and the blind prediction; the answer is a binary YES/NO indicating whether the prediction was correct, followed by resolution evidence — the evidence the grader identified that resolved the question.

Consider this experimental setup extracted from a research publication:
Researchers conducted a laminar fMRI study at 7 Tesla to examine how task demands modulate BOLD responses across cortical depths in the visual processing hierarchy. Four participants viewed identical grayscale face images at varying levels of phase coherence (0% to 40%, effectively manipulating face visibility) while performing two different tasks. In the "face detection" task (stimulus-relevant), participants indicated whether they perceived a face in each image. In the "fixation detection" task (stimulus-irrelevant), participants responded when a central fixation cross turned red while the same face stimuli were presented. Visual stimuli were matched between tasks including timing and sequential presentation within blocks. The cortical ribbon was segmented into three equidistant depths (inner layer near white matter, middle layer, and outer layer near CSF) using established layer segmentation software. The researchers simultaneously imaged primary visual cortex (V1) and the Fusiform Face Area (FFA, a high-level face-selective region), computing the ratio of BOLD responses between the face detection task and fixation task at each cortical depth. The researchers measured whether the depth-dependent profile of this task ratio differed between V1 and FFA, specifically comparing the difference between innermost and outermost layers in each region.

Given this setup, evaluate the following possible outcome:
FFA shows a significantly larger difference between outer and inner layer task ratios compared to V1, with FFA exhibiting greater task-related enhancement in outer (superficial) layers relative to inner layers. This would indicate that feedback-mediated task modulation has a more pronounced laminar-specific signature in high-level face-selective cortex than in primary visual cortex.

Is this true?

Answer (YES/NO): NO